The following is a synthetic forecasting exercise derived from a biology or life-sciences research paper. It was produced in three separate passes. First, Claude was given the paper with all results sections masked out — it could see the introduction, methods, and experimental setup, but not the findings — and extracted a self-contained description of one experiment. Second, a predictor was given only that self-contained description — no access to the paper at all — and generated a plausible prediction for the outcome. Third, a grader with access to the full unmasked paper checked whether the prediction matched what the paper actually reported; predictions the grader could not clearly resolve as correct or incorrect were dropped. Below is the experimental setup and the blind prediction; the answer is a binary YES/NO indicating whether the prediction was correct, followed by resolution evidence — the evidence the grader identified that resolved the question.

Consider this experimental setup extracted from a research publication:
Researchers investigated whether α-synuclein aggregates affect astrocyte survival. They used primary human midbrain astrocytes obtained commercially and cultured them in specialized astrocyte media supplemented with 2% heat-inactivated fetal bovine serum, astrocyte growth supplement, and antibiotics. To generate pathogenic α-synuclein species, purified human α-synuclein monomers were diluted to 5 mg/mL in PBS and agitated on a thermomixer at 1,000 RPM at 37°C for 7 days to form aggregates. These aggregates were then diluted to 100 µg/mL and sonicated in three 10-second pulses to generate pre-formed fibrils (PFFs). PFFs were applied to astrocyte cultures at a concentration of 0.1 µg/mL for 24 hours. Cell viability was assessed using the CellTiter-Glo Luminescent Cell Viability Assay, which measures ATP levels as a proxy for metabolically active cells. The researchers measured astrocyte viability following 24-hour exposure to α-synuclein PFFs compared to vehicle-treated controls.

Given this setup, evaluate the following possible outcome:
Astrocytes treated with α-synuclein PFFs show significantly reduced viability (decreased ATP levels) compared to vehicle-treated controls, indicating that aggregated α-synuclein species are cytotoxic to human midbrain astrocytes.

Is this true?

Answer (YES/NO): NO